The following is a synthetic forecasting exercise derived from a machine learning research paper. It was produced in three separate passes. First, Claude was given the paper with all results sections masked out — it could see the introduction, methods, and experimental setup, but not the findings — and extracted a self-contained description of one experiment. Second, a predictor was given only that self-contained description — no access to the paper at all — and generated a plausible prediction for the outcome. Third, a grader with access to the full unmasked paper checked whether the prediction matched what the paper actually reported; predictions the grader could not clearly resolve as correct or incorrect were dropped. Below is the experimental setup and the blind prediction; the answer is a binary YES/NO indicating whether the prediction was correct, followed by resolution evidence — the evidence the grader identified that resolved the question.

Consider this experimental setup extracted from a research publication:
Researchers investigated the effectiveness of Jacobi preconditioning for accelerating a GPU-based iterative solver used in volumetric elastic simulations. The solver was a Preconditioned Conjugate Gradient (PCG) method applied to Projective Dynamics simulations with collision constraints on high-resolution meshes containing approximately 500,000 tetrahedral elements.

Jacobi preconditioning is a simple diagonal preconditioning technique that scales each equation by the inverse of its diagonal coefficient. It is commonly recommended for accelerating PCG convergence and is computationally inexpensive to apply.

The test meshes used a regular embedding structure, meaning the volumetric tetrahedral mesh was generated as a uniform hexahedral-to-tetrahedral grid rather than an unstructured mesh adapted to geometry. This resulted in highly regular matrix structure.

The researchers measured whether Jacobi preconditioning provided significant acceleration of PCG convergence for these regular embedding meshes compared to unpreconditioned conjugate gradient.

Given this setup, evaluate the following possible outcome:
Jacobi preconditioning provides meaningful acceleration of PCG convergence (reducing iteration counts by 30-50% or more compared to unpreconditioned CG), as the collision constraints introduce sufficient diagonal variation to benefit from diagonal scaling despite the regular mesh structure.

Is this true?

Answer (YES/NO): NO